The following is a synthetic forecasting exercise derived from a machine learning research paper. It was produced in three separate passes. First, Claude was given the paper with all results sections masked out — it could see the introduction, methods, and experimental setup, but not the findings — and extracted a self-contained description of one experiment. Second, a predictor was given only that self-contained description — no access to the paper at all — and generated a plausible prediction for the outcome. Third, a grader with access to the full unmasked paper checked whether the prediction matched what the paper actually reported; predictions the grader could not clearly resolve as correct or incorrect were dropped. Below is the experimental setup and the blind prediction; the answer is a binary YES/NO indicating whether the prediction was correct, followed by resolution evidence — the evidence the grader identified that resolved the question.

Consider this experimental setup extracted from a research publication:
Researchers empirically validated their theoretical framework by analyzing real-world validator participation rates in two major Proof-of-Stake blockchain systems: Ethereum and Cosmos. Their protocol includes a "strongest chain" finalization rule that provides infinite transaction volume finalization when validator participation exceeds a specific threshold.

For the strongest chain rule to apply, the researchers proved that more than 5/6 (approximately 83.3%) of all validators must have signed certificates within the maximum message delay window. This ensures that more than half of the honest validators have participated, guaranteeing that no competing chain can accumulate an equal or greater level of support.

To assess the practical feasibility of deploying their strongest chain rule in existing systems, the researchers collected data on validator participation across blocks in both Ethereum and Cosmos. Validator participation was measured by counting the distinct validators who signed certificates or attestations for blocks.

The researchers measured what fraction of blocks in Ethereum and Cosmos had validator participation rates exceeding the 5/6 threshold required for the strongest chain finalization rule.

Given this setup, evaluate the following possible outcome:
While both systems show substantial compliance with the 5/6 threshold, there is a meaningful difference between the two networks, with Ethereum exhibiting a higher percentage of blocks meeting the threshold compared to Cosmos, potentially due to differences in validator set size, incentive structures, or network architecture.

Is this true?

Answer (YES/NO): NO